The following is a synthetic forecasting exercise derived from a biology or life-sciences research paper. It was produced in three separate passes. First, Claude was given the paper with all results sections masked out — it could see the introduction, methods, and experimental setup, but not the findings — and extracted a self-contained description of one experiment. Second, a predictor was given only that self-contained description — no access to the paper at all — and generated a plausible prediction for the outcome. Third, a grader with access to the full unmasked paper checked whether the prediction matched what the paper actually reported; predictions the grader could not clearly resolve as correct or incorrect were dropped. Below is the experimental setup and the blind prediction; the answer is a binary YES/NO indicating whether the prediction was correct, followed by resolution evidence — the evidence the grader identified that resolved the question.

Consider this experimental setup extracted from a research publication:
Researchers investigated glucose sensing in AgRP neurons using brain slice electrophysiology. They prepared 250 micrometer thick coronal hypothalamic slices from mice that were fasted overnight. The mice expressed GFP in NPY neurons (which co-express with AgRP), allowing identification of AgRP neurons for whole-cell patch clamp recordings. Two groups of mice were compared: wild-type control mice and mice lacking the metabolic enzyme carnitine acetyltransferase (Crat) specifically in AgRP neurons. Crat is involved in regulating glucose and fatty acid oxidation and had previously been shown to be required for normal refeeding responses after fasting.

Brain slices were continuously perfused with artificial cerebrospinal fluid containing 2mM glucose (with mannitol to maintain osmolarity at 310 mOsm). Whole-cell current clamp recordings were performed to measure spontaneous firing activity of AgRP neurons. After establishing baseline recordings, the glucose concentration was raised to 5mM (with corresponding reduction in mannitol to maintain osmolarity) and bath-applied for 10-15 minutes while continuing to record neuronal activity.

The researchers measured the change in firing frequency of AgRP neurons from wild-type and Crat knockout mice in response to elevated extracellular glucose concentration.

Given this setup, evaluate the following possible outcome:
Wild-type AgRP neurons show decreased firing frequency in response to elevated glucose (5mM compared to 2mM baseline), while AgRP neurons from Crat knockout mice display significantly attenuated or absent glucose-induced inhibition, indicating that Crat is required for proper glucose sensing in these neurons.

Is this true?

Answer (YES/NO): NO